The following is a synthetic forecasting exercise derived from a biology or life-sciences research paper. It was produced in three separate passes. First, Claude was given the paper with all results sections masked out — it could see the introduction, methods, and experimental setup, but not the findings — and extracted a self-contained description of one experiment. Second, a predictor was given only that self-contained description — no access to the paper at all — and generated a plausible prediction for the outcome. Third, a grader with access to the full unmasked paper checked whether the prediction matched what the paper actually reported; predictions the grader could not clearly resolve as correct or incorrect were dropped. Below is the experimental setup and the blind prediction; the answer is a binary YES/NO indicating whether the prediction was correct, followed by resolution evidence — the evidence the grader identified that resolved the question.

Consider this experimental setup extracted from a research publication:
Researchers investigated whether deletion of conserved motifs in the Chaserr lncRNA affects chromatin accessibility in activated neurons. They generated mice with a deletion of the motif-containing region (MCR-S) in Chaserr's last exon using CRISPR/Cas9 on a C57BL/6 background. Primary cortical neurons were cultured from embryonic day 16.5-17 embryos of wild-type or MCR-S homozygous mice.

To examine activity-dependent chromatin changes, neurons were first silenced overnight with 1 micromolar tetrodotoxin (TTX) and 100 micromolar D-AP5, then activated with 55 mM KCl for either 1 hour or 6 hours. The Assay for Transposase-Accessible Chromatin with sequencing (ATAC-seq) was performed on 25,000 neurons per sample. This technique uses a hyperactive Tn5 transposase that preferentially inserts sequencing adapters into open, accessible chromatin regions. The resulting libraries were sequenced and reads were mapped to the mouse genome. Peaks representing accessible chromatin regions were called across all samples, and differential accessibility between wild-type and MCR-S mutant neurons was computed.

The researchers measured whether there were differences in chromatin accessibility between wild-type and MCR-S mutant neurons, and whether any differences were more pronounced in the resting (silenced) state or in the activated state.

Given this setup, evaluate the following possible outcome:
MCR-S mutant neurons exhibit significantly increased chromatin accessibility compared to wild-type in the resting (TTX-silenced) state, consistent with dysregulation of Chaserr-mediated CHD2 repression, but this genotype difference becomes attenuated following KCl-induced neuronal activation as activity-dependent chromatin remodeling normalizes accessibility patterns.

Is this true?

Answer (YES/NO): NO